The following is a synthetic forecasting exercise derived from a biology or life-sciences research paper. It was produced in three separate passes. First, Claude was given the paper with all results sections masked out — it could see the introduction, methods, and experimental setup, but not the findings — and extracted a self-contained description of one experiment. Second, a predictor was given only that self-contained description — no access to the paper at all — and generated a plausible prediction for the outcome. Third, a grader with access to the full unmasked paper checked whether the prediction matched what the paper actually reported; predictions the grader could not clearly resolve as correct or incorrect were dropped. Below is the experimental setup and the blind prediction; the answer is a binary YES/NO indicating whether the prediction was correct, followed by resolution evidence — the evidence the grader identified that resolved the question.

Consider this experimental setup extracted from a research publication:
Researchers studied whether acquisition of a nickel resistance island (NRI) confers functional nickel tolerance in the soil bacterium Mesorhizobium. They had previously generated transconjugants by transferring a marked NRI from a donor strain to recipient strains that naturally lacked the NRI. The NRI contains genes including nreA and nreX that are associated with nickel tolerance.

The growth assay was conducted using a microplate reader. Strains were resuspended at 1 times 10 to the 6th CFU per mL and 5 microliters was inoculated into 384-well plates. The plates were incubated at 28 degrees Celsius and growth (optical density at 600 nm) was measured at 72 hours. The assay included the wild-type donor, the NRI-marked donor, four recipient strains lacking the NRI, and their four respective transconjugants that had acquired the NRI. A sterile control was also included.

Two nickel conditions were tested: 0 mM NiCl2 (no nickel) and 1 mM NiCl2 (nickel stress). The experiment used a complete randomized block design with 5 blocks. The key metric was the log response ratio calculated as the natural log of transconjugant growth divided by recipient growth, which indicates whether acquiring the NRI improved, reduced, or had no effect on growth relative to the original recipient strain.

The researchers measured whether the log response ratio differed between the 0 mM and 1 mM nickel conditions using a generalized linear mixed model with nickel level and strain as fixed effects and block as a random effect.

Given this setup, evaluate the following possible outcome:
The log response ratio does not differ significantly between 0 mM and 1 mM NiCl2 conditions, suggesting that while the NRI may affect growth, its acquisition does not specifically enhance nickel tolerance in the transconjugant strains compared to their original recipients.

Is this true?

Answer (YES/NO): NO